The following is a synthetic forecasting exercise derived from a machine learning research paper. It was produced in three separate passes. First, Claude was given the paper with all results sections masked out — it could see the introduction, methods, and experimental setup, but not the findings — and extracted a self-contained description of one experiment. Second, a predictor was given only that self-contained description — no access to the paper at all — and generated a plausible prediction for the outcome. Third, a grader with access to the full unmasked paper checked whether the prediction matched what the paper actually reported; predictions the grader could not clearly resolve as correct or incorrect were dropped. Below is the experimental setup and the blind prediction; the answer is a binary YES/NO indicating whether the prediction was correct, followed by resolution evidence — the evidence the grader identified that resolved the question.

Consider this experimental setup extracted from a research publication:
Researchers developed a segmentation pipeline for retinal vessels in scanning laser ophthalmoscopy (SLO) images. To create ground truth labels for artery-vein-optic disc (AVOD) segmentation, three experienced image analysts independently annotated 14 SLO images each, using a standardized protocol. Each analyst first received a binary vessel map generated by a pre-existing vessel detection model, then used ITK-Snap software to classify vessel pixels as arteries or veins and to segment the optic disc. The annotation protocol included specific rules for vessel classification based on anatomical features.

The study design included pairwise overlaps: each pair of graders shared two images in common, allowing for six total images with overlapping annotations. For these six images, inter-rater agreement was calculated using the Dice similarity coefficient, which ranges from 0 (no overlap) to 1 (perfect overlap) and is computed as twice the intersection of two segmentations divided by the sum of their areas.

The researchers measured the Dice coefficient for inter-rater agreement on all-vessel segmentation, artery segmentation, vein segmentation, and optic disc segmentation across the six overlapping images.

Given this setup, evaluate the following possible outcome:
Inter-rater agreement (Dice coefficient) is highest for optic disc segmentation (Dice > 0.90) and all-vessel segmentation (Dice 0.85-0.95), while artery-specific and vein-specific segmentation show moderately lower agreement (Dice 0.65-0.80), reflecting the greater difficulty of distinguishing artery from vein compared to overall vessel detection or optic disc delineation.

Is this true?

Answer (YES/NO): NO